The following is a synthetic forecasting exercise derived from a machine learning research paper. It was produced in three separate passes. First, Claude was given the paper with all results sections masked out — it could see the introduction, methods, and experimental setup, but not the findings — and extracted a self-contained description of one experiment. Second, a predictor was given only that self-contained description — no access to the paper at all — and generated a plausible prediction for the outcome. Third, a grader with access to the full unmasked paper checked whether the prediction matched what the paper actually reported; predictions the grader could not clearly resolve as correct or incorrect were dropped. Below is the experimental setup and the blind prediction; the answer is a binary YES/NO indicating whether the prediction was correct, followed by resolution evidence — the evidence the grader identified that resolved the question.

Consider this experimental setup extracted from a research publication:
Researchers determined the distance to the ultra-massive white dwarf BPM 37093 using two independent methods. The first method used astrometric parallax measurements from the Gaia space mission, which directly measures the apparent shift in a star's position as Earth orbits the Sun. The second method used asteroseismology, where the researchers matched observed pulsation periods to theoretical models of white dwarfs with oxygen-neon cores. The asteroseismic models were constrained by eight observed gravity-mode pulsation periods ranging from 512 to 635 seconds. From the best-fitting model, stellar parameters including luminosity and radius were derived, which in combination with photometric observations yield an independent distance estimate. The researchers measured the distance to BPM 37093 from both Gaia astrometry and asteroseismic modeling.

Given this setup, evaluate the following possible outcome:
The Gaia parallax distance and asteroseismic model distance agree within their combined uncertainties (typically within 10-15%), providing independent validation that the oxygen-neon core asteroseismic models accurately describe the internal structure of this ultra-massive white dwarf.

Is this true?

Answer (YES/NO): NO